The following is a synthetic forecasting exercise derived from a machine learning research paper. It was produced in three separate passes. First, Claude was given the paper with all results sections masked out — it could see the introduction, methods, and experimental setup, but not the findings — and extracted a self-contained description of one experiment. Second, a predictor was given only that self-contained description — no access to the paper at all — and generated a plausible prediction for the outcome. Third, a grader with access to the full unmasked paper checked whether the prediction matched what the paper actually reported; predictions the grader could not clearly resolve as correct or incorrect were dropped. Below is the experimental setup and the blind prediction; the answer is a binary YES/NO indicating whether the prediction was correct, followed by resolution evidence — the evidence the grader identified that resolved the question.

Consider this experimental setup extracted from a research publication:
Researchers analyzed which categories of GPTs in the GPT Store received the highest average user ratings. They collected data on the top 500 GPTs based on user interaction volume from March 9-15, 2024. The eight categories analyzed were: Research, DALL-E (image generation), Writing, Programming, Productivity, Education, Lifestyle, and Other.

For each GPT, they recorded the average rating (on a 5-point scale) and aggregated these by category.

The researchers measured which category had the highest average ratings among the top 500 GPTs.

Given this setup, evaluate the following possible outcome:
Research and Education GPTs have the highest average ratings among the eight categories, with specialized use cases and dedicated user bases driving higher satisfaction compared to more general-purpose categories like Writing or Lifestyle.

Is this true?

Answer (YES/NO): NO